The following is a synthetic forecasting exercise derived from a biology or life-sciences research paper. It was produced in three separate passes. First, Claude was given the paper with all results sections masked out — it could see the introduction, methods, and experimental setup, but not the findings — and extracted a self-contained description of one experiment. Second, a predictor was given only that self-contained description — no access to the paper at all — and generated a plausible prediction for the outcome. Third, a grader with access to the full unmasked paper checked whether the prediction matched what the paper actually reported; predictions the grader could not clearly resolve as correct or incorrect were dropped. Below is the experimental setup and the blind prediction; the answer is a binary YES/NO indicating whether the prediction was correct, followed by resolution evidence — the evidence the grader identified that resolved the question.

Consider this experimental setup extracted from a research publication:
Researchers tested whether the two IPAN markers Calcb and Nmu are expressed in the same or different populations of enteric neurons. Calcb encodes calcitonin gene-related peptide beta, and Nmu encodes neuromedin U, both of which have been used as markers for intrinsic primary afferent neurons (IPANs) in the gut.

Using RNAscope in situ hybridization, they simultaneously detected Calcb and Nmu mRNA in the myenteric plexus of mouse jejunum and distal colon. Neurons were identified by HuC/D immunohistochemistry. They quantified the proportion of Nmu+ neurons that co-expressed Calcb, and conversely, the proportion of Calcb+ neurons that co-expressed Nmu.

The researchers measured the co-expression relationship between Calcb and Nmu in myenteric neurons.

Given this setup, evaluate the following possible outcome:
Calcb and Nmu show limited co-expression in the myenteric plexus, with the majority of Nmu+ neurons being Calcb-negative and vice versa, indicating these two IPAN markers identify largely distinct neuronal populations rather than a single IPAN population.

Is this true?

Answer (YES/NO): NO